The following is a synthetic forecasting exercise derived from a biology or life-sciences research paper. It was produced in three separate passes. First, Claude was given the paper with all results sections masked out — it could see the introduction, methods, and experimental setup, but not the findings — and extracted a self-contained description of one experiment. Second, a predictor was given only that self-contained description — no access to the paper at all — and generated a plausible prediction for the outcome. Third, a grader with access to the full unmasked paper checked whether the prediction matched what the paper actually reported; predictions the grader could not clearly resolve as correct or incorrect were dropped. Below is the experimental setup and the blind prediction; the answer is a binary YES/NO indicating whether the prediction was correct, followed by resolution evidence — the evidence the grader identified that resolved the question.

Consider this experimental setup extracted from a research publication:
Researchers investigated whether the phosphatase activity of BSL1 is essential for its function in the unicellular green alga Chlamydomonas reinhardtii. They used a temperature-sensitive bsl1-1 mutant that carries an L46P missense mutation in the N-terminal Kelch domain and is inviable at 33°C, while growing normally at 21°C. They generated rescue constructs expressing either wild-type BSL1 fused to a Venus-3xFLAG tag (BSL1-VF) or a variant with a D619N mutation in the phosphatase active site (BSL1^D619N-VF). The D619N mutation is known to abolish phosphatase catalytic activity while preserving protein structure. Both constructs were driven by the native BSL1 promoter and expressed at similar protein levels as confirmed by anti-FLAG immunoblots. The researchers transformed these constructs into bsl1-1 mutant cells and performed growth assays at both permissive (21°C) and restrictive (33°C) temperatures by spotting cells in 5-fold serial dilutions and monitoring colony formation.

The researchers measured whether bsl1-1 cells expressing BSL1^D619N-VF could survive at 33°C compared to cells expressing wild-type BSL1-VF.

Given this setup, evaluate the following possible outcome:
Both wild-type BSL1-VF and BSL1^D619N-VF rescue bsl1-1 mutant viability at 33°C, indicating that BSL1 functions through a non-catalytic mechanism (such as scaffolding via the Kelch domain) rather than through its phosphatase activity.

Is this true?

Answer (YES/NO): NO